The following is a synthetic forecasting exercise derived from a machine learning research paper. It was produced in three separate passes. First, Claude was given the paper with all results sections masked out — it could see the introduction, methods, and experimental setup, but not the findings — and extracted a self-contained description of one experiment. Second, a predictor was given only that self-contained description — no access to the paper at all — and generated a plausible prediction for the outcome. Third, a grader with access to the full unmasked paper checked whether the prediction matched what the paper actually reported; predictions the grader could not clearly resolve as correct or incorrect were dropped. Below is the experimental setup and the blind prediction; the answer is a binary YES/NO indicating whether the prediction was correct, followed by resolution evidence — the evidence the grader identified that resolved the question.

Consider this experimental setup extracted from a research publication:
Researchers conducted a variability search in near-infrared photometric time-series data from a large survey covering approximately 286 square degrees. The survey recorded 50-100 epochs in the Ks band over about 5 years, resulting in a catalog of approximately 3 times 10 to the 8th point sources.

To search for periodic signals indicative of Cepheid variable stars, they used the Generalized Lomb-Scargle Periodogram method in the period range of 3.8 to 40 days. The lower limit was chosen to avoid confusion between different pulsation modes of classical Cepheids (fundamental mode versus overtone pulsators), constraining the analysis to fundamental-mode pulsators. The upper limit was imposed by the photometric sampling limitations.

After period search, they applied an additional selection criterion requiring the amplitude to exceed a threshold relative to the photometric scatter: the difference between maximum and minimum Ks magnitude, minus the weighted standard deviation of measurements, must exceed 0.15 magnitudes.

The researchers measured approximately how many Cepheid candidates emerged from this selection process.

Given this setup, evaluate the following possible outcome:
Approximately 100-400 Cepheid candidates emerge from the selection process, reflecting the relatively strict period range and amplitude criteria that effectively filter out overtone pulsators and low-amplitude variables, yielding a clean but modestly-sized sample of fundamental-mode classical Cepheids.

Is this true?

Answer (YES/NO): NO